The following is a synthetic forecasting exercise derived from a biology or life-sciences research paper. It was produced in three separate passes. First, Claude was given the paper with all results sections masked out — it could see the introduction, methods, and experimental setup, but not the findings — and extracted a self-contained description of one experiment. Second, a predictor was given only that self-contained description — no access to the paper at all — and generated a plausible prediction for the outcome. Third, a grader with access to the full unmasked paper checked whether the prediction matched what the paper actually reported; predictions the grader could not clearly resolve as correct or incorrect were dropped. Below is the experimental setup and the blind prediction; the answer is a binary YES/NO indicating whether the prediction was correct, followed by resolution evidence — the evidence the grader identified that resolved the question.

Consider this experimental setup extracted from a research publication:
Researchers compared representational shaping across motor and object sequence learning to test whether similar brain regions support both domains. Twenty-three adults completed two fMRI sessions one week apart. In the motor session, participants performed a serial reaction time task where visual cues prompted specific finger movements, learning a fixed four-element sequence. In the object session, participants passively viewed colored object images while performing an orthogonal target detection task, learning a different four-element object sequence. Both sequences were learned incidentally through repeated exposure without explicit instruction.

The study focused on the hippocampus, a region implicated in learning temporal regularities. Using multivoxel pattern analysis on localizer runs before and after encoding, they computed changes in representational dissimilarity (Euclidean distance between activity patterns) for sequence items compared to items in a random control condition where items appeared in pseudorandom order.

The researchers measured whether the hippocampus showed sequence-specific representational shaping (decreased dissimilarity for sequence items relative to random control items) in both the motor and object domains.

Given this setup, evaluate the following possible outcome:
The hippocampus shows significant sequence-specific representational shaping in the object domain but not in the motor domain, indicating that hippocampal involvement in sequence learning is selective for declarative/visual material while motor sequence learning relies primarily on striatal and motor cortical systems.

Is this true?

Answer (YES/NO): NO